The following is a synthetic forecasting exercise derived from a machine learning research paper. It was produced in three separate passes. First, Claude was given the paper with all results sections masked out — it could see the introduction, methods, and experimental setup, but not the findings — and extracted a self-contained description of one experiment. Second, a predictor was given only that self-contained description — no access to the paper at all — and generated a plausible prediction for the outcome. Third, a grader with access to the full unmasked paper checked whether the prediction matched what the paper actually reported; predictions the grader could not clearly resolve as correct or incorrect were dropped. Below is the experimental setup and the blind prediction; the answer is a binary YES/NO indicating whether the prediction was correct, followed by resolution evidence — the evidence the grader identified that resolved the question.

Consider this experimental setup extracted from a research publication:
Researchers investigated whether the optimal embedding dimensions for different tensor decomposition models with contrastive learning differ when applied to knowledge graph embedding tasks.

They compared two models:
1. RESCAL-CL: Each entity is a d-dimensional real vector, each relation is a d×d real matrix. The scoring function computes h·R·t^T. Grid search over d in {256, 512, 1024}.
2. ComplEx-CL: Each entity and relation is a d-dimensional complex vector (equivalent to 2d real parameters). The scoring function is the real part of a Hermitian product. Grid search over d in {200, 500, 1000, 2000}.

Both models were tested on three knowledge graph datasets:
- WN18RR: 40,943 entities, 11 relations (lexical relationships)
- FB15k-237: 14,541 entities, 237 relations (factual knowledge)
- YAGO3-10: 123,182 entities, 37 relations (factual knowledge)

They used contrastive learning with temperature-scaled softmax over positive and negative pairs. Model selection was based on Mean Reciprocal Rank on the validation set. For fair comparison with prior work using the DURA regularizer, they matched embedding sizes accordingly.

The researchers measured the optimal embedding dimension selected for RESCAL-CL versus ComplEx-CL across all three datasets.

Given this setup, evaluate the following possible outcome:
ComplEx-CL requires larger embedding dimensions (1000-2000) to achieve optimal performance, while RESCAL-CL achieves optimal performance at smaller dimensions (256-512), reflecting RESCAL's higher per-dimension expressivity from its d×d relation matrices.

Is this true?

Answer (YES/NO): YES